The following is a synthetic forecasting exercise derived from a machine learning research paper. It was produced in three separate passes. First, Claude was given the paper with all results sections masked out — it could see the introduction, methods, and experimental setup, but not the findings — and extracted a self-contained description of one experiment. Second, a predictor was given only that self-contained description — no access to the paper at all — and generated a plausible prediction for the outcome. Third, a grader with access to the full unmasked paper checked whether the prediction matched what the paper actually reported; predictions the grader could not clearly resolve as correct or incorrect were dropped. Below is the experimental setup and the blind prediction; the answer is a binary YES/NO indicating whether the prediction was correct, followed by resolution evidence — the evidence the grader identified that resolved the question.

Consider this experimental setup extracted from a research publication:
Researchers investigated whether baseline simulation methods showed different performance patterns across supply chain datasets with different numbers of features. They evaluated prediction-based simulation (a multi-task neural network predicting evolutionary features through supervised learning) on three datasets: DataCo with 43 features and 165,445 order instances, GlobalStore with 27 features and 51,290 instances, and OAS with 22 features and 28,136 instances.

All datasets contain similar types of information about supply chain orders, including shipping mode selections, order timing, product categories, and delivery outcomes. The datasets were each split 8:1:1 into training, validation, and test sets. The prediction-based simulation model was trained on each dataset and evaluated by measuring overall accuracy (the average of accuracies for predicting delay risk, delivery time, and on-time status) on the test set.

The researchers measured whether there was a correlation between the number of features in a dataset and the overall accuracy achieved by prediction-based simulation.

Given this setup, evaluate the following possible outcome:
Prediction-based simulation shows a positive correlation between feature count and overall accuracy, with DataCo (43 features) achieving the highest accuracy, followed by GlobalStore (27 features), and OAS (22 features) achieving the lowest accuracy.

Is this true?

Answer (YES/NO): NO